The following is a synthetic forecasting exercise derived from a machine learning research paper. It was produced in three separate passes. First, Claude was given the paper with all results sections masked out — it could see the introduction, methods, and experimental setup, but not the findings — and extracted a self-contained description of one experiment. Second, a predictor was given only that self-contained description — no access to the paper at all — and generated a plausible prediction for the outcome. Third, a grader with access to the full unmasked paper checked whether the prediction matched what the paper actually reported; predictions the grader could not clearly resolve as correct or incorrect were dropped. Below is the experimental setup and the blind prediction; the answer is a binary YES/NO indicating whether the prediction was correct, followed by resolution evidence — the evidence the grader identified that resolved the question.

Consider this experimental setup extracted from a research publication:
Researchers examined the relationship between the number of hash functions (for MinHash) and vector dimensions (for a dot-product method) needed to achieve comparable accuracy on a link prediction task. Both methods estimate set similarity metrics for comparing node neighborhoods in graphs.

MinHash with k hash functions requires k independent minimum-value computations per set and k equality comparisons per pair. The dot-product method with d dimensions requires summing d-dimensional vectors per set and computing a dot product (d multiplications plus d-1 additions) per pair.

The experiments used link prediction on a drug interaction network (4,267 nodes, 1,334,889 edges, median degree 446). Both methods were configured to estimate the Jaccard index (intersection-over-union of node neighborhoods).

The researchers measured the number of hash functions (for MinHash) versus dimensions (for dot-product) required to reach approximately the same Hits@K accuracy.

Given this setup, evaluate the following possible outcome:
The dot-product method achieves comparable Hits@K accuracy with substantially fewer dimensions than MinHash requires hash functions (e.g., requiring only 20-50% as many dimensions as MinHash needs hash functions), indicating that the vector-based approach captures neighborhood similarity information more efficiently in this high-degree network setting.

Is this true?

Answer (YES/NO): NO